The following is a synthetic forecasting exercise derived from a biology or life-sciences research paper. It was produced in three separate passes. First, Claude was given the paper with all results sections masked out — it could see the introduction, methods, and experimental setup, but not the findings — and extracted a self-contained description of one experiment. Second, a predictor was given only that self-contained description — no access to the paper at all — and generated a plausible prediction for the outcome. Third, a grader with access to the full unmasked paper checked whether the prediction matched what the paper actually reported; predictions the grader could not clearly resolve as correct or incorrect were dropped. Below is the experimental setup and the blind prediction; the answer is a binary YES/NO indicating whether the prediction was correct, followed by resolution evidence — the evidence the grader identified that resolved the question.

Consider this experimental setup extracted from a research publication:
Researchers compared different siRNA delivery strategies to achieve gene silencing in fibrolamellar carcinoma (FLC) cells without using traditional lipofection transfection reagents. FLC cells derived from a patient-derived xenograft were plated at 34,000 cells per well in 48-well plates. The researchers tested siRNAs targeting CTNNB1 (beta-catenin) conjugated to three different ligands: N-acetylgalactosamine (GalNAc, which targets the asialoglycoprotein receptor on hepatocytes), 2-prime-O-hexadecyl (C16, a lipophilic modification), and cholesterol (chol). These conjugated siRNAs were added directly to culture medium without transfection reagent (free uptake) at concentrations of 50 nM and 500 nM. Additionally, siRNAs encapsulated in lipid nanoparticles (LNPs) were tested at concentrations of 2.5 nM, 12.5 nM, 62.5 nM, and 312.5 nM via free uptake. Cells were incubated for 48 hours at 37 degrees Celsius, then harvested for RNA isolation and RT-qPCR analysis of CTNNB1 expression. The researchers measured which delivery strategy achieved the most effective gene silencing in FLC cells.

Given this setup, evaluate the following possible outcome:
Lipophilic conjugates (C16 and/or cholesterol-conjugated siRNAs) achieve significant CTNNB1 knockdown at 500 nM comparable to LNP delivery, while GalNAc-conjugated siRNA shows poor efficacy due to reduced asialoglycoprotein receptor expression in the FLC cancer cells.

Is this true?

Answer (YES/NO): NO